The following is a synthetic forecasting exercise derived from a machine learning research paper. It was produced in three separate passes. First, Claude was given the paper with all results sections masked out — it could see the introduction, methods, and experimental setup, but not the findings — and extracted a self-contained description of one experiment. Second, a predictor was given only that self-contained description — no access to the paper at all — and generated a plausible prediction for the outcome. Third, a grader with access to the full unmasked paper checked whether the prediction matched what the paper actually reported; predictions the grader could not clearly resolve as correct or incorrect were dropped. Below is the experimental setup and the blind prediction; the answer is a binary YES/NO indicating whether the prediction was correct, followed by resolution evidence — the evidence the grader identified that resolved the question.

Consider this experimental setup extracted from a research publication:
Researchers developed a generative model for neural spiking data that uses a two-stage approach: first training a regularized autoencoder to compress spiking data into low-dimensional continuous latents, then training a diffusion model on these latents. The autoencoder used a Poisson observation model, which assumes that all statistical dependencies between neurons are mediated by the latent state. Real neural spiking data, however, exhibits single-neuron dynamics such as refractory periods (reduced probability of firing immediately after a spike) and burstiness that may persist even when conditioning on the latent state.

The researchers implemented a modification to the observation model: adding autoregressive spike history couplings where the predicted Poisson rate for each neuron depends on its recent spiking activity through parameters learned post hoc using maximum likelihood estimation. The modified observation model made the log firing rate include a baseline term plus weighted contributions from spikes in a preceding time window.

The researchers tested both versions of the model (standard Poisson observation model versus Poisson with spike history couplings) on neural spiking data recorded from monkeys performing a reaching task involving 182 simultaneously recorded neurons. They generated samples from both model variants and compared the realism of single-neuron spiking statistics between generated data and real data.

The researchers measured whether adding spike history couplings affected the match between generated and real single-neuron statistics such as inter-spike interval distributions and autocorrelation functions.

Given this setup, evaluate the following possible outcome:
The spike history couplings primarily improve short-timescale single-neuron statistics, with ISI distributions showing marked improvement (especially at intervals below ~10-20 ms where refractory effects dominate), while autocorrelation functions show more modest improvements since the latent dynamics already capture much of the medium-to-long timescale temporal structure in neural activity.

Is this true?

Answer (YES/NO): NO